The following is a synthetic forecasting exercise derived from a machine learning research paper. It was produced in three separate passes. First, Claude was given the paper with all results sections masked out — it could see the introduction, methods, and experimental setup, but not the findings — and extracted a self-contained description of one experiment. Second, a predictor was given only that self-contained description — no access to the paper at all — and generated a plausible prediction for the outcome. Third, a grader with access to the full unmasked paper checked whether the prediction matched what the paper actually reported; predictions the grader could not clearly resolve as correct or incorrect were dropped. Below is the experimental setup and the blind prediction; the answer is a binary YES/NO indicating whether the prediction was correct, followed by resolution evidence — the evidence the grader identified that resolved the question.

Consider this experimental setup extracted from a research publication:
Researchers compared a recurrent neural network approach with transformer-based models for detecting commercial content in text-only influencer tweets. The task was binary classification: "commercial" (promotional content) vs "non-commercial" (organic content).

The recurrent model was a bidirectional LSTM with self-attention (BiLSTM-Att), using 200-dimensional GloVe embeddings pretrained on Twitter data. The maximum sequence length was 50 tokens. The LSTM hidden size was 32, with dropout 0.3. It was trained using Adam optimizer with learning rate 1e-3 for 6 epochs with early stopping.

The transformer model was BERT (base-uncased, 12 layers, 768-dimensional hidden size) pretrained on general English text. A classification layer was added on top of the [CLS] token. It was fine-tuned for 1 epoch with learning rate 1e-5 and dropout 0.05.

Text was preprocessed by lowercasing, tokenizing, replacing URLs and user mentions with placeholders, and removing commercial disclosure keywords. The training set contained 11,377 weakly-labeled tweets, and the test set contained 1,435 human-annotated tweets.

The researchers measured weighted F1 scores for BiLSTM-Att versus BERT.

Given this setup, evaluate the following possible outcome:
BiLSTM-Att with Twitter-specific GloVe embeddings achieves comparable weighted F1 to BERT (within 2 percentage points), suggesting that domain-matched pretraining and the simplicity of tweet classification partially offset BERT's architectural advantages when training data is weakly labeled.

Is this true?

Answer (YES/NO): NO